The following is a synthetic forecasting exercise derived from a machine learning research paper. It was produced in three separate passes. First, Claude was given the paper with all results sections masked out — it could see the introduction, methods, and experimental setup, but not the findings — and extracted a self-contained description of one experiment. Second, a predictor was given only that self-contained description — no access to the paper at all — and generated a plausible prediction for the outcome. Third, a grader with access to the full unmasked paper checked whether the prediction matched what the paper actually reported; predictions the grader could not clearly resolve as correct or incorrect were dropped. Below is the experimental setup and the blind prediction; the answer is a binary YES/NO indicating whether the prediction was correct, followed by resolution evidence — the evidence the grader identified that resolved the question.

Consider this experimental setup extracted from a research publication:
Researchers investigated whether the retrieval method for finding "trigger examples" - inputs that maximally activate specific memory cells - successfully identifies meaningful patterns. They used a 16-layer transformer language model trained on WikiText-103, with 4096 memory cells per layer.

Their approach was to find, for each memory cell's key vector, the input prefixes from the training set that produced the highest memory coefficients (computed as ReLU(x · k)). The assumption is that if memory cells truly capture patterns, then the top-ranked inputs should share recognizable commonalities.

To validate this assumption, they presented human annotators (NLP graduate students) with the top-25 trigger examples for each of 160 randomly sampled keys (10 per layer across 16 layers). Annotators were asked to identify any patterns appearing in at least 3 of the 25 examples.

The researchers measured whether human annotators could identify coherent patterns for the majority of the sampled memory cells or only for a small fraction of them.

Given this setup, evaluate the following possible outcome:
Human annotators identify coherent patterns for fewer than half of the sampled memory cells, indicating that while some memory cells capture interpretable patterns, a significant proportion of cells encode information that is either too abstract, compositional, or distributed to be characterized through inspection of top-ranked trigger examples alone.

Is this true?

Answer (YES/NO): NO